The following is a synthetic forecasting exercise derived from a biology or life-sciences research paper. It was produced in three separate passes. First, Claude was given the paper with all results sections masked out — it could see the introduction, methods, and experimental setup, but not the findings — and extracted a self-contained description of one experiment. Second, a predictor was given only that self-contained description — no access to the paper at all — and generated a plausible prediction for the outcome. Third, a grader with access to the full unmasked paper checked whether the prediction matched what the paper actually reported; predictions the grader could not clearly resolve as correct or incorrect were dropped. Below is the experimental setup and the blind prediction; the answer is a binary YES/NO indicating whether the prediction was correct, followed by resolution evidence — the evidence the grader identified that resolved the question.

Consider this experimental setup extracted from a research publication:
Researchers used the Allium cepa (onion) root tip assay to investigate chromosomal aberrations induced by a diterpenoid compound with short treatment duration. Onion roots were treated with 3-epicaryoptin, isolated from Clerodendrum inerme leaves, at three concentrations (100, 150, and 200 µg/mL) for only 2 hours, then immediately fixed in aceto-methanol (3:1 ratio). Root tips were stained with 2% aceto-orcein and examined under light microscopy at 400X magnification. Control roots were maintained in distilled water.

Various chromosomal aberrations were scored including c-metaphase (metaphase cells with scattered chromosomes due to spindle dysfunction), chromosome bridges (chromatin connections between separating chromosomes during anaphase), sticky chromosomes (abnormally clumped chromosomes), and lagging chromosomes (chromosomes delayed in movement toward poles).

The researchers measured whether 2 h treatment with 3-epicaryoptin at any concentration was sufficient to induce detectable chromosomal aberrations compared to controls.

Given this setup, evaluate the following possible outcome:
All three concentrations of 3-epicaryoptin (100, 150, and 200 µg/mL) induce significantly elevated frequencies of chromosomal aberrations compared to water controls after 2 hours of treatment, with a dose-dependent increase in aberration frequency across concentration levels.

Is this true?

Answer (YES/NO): NO